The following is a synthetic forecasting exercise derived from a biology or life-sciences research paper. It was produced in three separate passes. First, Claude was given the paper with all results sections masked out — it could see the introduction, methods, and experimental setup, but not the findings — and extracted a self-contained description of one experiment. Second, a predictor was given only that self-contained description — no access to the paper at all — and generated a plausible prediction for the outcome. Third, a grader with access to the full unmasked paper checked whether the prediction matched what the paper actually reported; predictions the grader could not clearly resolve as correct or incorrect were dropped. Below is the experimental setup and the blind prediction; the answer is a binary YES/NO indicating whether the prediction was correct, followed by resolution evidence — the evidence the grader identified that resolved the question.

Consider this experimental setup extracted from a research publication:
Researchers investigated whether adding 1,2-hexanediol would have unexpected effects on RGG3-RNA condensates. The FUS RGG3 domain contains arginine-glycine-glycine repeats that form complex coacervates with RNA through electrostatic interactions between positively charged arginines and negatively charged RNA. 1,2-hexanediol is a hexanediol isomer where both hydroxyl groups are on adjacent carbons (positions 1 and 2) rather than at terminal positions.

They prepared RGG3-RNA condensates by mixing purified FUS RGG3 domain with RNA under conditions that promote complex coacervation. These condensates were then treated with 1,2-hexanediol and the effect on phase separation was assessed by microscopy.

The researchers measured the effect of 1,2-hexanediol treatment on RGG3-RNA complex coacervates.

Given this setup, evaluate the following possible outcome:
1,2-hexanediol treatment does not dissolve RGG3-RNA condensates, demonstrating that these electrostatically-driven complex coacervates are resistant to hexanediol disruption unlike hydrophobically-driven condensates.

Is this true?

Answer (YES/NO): YES